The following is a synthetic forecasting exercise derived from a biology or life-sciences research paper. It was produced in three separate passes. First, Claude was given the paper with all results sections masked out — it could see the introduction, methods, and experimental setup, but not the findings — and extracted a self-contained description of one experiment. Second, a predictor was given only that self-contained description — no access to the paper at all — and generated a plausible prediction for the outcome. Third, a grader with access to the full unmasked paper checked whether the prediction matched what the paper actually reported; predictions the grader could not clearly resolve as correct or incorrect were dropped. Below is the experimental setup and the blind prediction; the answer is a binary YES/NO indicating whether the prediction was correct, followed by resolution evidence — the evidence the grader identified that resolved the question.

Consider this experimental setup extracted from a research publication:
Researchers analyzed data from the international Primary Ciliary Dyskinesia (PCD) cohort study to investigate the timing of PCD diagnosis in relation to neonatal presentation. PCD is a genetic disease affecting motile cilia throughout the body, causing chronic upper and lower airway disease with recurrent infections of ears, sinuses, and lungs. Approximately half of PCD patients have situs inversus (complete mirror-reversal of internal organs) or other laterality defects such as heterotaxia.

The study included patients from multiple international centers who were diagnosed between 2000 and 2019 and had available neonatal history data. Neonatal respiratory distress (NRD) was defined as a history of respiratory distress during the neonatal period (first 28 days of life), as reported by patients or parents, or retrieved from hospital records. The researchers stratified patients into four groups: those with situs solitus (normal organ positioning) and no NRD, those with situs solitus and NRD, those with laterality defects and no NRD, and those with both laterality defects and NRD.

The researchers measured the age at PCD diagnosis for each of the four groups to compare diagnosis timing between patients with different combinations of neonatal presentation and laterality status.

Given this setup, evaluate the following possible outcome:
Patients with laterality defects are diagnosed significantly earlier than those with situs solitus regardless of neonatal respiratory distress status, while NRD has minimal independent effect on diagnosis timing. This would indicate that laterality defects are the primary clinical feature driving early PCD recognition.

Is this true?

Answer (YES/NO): NO